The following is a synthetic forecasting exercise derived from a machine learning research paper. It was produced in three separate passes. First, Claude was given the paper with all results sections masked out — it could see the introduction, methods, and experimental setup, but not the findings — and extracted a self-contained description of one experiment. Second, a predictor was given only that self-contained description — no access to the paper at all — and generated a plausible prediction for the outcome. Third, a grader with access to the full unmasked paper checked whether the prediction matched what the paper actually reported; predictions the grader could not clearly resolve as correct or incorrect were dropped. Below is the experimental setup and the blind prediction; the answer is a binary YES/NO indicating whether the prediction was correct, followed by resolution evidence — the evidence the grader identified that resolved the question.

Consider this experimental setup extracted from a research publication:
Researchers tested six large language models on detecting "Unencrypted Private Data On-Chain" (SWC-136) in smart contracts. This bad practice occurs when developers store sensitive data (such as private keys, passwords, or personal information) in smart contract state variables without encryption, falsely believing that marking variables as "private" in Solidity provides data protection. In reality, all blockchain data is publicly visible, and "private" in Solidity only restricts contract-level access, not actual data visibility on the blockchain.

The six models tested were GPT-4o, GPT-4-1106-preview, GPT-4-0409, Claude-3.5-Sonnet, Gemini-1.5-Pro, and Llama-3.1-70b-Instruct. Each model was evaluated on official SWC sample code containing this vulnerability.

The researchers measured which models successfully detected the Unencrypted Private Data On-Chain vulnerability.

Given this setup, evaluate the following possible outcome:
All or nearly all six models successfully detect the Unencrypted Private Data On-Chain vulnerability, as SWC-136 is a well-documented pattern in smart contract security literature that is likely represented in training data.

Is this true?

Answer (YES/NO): NO